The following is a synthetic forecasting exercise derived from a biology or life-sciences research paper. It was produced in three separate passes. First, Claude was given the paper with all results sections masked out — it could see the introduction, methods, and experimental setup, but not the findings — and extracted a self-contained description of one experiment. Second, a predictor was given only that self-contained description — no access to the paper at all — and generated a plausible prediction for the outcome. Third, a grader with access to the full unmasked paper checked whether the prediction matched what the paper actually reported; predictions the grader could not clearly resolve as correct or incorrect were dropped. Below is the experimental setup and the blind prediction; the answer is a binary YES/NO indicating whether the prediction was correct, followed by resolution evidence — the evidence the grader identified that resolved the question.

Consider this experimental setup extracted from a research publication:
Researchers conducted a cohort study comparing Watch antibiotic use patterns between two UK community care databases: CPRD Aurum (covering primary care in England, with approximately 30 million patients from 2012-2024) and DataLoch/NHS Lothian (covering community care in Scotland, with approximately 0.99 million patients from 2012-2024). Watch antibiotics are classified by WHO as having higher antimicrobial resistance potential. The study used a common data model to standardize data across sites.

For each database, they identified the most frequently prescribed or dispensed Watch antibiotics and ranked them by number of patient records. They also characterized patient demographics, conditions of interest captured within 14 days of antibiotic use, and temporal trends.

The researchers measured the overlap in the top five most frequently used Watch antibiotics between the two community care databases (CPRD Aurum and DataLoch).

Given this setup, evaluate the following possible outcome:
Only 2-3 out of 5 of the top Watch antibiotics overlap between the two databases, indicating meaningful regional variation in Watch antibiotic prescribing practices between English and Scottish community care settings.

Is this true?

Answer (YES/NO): NO